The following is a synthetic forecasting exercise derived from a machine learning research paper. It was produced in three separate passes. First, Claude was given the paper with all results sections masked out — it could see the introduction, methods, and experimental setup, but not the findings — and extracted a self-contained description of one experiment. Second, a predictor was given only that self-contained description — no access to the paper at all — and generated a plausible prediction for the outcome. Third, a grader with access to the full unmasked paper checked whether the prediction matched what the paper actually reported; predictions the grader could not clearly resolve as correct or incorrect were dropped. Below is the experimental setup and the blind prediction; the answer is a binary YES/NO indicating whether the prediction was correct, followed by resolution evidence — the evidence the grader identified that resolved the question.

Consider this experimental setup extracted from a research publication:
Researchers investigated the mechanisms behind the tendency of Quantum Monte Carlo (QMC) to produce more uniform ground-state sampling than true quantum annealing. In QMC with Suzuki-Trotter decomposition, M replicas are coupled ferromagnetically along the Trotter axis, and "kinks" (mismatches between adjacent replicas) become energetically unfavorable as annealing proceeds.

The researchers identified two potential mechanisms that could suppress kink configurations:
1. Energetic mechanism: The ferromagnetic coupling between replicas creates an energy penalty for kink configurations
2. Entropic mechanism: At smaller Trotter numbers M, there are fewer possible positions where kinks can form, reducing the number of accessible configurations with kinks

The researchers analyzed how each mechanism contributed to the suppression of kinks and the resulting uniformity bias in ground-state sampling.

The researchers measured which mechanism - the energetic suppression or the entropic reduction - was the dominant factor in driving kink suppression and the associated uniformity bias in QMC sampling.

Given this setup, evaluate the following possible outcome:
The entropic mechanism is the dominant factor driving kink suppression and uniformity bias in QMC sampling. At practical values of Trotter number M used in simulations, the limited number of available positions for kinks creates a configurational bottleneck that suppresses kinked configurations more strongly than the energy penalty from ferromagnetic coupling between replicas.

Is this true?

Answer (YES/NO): NO